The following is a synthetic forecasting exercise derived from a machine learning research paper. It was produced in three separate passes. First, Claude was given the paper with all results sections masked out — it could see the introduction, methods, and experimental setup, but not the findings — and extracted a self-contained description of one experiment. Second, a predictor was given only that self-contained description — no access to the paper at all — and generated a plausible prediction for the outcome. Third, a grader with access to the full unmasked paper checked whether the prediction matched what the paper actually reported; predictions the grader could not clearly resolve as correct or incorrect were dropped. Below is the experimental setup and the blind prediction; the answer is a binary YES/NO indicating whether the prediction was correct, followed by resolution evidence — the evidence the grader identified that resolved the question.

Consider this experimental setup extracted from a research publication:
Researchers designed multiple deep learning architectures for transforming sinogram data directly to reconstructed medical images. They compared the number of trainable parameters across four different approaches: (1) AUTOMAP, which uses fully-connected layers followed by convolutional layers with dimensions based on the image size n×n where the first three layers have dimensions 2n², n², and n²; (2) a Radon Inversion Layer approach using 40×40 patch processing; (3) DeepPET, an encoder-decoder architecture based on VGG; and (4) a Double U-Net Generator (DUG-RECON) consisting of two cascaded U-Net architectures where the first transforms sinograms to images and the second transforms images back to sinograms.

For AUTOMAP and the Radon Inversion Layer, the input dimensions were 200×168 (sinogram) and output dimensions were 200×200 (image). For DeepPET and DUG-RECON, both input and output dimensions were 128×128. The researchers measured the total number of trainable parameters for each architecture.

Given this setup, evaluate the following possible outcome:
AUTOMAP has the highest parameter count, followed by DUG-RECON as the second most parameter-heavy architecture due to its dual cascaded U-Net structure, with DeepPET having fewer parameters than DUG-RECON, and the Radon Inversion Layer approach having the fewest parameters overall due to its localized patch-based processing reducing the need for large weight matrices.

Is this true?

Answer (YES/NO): NO